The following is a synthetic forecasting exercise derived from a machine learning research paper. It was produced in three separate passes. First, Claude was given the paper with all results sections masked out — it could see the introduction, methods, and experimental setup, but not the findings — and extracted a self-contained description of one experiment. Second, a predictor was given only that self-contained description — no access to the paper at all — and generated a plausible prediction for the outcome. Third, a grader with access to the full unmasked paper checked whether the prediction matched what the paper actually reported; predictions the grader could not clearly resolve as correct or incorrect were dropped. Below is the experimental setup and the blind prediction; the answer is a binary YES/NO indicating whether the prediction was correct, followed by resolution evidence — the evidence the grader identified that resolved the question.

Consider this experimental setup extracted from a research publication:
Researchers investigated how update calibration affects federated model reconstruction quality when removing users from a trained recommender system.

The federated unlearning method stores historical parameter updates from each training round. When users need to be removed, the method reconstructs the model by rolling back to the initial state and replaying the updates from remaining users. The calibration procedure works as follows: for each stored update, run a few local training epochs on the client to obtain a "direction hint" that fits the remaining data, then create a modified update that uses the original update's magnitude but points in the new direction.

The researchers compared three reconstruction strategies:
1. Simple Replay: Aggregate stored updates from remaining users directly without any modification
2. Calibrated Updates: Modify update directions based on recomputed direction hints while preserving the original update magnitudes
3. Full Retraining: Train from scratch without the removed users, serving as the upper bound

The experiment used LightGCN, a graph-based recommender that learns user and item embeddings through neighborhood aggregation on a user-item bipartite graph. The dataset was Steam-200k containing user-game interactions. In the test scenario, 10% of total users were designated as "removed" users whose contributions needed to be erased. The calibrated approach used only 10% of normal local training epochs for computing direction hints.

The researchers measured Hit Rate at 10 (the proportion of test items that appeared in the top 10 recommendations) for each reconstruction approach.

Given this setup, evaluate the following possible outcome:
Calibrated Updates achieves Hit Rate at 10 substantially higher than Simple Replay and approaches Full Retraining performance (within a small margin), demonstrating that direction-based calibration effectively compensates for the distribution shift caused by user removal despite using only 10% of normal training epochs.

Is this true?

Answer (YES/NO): NO